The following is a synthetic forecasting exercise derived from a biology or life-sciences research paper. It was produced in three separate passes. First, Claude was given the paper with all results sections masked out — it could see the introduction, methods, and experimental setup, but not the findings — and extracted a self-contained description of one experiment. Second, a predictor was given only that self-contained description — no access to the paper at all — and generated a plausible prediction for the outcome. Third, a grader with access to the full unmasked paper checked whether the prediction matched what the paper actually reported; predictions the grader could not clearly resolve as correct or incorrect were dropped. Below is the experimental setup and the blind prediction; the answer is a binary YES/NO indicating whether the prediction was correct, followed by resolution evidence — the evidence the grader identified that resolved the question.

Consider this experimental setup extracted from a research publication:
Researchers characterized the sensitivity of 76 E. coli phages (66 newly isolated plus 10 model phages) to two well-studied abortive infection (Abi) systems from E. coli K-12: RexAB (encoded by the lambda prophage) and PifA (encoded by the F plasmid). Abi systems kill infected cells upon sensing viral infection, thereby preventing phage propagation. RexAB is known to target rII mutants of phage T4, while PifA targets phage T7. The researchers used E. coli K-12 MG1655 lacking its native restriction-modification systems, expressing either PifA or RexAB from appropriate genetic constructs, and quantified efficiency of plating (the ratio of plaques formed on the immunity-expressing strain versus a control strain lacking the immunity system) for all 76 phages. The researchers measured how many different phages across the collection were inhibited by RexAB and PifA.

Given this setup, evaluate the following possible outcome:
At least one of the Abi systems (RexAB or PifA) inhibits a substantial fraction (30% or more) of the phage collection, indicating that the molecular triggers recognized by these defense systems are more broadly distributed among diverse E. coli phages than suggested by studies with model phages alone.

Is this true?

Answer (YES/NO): NO